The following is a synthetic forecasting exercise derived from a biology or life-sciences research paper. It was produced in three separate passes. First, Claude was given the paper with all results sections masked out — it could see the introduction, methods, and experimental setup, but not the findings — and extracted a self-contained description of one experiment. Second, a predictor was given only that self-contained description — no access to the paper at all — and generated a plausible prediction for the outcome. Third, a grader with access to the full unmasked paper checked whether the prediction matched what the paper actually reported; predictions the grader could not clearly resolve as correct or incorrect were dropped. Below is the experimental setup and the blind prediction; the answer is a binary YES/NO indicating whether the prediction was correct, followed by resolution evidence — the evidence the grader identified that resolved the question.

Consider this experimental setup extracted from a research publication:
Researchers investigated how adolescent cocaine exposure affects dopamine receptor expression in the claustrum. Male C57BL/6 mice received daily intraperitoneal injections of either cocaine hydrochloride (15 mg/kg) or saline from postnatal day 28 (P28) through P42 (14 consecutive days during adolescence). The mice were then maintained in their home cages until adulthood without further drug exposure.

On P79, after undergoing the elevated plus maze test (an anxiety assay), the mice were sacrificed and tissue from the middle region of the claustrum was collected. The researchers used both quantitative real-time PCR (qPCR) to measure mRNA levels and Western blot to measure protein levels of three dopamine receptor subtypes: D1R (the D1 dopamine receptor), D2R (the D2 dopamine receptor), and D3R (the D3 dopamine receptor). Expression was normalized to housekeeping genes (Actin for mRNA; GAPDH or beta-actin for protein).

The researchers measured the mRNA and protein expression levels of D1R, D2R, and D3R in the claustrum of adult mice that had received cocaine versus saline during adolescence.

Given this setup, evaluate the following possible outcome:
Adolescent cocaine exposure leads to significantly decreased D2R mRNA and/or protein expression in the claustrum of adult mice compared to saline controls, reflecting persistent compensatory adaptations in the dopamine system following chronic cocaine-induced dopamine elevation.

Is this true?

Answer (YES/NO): NO